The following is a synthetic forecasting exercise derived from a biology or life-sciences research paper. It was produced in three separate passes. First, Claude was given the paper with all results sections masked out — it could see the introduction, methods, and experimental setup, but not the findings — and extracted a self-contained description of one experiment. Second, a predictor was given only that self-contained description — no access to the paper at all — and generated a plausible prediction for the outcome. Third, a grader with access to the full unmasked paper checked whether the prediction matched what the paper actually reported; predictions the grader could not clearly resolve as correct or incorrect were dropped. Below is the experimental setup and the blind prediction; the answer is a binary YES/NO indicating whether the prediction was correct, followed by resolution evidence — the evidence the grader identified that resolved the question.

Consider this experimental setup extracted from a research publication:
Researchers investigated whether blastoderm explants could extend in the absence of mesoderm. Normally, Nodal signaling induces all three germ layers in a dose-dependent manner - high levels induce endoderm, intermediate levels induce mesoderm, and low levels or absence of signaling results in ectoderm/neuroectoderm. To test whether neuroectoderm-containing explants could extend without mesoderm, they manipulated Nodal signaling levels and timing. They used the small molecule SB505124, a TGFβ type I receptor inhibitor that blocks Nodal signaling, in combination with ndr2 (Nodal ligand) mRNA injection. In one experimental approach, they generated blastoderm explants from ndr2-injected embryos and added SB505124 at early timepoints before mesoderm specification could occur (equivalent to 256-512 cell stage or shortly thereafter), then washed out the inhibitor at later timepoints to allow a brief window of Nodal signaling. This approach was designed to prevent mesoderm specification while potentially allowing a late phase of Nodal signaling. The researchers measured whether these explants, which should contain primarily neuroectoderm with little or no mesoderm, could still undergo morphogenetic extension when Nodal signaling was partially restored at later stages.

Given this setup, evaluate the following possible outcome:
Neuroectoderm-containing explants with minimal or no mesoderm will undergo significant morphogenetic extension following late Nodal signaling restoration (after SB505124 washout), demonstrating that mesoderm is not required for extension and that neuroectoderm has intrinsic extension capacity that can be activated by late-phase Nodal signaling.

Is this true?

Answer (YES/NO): YES